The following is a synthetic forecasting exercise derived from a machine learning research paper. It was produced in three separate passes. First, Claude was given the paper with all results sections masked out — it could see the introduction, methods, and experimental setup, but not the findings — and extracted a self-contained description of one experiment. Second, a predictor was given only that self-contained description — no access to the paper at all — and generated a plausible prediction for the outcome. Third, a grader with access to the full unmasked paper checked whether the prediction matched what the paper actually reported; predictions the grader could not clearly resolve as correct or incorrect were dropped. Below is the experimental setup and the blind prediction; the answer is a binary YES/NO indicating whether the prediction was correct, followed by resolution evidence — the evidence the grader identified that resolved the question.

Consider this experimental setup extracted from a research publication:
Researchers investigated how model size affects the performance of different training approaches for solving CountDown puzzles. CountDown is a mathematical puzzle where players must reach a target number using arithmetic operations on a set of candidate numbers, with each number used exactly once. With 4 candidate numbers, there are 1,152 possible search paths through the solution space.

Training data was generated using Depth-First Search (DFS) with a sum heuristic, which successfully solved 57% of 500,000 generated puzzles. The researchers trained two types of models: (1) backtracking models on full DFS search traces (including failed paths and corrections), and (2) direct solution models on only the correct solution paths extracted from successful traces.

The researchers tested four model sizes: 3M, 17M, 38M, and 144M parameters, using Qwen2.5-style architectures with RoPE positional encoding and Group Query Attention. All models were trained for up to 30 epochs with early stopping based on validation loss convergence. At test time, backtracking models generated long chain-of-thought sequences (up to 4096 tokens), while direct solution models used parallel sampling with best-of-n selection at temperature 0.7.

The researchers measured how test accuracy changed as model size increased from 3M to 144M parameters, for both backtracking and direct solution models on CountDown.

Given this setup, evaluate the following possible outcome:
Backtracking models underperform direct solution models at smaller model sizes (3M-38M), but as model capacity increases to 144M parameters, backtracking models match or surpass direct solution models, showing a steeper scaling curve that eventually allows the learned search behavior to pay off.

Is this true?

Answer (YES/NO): NO